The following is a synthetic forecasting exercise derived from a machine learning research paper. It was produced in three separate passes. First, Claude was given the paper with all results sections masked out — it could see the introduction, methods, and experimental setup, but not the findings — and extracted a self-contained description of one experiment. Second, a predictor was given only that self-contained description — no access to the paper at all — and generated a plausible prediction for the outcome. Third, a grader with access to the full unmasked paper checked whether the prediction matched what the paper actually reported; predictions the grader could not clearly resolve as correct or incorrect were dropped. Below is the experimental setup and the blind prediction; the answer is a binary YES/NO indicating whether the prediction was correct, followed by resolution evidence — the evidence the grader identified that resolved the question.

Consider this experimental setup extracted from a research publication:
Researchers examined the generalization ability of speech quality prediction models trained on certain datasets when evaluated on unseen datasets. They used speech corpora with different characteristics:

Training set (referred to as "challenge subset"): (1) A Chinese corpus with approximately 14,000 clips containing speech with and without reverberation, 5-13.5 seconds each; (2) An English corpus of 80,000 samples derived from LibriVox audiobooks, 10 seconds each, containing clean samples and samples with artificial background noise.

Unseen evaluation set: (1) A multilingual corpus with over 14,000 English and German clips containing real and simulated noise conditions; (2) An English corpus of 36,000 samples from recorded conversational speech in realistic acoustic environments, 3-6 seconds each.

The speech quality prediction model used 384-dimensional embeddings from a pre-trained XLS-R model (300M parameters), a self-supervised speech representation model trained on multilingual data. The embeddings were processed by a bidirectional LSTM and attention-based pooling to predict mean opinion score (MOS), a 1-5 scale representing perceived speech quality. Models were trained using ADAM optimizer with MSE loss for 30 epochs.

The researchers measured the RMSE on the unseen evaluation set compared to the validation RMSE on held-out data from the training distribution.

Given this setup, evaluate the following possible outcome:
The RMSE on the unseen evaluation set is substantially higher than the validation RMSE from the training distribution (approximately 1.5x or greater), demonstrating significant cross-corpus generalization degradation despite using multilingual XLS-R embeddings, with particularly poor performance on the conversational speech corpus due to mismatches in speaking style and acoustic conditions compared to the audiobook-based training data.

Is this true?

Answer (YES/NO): NO